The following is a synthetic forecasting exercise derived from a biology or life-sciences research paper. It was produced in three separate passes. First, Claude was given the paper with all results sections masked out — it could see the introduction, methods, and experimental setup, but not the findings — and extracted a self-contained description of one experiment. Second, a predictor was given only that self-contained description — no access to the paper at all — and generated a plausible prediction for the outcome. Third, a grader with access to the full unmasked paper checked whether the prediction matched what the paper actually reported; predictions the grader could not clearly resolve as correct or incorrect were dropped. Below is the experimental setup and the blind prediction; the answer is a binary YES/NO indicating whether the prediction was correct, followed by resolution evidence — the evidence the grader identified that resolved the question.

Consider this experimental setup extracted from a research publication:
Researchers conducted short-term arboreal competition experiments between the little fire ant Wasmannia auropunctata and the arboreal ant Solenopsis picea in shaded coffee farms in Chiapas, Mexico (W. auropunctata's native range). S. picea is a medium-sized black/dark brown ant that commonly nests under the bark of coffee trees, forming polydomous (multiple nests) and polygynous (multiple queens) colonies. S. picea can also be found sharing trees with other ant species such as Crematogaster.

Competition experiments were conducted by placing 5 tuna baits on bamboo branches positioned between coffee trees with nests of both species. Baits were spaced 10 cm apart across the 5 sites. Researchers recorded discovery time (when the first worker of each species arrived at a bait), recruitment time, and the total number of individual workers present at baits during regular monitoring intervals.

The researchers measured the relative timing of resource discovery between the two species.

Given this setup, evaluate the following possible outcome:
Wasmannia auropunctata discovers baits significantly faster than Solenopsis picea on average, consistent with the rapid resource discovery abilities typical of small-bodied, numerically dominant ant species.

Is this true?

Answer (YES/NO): NO